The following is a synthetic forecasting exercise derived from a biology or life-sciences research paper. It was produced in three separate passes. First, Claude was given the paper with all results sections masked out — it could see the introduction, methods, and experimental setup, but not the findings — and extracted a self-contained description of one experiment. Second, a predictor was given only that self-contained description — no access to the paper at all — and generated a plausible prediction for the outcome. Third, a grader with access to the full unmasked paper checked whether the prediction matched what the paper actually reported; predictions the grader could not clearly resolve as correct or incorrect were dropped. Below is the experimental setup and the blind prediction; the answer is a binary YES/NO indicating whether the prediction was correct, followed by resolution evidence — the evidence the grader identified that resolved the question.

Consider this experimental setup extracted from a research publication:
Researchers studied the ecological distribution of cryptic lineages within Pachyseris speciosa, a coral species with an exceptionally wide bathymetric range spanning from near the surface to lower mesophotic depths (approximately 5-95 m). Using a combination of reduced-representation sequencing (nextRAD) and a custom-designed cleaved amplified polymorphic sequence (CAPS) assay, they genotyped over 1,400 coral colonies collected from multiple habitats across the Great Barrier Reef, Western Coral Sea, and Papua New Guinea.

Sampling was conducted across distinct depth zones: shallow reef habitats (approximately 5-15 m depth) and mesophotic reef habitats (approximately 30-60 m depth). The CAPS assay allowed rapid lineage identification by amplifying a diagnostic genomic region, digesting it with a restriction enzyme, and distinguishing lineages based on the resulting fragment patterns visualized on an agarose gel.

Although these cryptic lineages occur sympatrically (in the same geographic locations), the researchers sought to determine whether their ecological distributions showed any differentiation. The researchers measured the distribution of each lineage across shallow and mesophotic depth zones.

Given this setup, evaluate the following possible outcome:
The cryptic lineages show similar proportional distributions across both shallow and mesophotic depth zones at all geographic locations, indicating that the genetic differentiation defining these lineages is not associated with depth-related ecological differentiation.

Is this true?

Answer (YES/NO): NO